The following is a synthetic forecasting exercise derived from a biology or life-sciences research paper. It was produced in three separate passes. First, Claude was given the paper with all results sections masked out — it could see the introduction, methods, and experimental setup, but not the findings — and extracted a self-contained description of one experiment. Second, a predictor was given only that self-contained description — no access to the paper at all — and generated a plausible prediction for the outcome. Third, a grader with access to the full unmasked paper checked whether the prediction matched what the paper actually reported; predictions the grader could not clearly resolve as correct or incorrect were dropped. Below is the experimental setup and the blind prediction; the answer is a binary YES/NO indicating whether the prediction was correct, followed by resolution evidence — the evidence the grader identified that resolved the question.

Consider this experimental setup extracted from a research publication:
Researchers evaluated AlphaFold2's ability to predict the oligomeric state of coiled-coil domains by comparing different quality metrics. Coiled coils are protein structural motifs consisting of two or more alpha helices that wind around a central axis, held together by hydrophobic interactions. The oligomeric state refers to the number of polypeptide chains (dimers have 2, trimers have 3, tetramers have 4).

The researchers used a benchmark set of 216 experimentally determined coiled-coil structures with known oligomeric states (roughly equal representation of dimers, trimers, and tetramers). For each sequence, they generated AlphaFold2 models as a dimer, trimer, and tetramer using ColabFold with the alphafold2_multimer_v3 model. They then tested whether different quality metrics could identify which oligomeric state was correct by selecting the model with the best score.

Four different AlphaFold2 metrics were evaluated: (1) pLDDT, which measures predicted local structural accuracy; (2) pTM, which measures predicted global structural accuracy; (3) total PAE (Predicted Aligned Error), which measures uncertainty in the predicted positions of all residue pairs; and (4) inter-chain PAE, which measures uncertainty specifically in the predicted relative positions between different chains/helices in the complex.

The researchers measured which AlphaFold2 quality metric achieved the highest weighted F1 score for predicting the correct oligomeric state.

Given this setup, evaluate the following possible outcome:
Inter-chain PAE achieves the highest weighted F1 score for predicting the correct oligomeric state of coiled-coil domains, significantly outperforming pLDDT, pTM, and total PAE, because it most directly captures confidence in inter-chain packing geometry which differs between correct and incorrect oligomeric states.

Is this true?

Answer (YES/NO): NO